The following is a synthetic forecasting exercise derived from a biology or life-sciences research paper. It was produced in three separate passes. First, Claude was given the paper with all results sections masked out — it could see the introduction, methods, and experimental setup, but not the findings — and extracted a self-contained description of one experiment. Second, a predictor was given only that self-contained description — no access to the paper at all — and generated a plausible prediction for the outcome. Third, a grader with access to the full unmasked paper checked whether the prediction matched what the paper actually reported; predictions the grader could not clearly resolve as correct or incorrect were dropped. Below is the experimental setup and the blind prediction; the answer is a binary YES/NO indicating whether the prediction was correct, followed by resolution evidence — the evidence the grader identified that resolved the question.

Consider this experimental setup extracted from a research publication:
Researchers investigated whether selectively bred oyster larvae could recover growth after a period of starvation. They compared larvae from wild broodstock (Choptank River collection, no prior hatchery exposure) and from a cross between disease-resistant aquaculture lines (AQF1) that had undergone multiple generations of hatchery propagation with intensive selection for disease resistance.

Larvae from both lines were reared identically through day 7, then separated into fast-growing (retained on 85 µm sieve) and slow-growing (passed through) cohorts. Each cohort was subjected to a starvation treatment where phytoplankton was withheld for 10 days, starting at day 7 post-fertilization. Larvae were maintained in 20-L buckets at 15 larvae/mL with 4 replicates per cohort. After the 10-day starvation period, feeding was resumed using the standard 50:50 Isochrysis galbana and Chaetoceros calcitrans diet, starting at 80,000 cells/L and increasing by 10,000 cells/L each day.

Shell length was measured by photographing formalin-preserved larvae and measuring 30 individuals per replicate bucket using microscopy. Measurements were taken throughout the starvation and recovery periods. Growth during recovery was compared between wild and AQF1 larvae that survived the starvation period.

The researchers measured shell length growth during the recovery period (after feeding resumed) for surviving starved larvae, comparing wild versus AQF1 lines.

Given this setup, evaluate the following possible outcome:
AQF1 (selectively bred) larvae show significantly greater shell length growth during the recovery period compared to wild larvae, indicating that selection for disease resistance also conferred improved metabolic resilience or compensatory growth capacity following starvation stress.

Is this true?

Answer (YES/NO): NO